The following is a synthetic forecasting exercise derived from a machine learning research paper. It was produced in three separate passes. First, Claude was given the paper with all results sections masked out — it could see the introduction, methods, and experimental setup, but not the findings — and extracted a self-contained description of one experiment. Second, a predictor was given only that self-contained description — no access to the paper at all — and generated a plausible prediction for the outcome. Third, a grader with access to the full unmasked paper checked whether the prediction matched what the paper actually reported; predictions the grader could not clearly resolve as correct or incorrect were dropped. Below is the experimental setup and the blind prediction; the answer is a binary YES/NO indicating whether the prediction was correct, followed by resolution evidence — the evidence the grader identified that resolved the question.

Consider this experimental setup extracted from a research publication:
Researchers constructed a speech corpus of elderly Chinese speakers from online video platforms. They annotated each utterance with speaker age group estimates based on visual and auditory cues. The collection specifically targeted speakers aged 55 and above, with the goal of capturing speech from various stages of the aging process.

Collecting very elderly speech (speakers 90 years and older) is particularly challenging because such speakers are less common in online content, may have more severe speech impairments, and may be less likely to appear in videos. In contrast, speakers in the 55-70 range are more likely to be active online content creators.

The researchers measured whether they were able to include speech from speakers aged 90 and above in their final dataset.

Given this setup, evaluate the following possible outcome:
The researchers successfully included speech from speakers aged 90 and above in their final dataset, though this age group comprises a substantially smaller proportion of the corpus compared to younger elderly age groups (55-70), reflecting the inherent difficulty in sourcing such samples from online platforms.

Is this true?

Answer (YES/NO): YES